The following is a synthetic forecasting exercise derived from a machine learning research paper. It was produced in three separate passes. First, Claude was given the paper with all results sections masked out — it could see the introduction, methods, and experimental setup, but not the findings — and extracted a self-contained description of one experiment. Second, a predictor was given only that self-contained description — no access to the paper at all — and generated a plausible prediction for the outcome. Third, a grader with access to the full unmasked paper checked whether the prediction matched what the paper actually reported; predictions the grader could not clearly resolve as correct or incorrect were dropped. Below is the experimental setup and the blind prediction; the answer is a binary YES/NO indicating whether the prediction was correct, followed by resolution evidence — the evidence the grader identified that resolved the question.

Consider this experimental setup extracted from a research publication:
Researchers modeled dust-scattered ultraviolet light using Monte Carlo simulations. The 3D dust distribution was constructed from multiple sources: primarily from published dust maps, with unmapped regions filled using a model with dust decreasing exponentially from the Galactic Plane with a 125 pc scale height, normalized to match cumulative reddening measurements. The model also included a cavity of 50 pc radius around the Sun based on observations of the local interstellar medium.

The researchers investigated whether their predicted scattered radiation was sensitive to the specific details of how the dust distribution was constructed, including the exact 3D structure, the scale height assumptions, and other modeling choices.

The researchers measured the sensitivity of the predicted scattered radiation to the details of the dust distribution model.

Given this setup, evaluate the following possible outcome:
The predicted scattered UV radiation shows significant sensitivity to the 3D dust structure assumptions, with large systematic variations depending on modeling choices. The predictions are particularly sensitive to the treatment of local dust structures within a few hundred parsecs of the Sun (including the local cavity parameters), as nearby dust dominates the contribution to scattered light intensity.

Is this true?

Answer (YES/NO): NO